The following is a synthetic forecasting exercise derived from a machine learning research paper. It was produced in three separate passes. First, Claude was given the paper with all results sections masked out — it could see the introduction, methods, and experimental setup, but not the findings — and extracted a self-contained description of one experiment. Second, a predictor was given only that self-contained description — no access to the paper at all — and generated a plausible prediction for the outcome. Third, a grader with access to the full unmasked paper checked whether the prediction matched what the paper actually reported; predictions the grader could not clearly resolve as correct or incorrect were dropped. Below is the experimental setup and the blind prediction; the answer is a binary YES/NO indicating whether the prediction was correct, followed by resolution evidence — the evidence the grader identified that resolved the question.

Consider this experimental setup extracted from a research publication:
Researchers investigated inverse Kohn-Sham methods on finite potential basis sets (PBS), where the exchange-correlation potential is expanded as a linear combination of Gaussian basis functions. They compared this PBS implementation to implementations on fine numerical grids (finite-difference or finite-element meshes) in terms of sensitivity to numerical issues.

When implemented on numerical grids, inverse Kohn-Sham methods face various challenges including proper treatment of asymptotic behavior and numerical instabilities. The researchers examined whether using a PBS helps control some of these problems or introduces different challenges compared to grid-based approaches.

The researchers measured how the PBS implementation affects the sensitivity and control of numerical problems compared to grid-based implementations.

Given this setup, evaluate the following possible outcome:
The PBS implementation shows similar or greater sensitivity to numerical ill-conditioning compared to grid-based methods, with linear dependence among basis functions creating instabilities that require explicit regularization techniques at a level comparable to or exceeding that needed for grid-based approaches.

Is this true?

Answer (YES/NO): NO